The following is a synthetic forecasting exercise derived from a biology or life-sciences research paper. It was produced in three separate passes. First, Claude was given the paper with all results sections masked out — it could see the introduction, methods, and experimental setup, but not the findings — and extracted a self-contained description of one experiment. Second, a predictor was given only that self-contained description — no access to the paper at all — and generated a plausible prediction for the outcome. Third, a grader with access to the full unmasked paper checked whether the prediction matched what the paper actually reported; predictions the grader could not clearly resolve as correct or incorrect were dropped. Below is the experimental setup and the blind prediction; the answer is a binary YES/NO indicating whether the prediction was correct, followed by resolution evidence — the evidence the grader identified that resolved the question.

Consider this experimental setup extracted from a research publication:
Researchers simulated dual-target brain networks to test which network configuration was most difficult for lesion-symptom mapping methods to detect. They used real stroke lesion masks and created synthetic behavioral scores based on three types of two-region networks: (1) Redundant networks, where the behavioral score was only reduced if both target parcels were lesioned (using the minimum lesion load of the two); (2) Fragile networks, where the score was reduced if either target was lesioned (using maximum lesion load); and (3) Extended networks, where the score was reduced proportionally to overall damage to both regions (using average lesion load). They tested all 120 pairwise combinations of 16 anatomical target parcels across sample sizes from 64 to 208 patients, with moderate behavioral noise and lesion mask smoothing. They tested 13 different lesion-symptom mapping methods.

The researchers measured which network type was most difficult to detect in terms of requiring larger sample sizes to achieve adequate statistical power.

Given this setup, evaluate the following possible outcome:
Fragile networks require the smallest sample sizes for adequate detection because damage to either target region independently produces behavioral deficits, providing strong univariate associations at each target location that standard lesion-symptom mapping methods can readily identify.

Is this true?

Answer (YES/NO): NO